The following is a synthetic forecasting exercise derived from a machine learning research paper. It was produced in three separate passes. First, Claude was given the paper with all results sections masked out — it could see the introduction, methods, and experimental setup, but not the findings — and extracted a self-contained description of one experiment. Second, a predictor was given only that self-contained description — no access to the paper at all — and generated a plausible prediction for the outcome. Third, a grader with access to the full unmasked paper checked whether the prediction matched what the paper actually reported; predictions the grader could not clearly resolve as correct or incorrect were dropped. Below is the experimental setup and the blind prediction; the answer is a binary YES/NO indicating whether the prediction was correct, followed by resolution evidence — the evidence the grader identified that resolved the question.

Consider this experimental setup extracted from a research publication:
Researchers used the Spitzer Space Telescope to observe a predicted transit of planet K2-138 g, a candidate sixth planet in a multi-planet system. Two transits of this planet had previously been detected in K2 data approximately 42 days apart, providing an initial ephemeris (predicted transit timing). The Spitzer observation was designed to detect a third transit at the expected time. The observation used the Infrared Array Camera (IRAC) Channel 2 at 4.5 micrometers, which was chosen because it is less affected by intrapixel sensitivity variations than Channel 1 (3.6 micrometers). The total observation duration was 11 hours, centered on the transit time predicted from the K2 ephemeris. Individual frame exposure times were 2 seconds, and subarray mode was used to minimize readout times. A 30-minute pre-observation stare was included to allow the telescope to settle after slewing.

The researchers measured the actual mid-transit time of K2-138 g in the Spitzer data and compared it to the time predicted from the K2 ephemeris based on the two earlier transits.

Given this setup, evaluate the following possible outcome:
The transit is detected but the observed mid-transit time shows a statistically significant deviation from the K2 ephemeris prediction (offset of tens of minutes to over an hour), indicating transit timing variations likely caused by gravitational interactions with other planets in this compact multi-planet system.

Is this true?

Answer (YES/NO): NO